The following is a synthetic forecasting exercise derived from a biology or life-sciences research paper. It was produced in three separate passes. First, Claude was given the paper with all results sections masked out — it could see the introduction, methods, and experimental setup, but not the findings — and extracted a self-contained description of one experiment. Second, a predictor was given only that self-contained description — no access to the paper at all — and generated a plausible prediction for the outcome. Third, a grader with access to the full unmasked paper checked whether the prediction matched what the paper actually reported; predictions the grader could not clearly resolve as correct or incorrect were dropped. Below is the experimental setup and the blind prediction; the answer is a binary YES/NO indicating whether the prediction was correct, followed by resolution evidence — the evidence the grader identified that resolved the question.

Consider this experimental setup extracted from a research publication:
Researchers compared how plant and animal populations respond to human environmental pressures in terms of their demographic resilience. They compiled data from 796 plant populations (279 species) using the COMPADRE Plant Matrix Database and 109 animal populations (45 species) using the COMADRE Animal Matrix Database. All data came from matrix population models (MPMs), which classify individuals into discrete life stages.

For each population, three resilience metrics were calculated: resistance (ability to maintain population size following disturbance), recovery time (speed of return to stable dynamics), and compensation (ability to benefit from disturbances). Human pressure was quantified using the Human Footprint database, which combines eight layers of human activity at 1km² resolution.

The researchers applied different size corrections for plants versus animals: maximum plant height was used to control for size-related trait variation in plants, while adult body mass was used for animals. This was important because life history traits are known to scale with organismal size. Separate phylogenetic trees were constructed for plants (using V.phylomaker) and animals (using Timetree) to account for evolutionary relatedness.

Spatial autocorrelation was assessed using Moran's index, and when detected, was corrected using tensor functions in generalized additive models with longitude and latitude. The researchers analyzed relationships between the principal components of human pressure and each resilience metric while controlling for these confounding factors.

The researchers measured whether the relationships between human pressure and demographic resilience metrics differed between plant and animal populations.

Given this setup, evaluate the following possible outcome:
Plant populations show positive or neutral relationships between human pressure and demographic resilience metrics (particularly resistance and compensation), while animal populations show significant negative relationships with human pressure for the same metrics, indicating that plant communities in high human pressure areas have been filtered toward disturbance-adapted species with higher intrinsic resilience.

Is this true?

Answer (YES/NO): NO